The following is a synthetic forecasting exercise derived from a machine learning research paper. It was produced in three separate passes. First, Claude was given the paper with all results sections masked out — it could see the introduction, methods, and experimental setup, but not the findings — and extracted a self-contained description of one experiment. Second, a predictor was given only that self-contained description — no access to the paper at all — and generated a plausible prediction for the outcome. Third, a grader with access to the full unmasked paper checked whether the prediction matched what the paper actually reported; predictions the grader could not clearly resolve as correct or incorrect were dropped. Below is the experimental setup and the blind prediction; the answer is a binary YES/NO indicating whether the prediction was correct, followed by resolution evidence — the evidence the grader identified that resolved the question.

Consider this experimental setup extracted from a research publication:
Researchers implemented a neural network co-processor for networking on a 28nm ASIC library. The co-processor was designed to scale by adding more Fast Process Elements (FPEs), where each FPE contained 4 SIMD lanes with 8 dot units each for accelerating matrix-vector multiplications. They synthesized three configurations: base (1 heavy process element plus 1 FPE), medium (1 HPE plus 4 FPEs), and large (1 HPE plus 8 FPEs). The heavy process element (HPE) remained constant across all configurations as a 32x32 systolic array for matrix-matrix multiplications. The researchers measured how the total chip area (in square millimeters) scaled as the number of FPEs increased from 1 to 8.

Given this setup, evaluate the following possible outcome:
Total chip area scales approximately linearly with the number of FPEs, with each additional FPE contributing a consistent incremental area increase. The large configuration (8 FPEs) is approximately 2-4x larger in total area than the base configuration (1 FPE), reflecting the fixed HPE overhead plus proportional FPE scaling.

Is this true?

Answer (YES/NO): NO